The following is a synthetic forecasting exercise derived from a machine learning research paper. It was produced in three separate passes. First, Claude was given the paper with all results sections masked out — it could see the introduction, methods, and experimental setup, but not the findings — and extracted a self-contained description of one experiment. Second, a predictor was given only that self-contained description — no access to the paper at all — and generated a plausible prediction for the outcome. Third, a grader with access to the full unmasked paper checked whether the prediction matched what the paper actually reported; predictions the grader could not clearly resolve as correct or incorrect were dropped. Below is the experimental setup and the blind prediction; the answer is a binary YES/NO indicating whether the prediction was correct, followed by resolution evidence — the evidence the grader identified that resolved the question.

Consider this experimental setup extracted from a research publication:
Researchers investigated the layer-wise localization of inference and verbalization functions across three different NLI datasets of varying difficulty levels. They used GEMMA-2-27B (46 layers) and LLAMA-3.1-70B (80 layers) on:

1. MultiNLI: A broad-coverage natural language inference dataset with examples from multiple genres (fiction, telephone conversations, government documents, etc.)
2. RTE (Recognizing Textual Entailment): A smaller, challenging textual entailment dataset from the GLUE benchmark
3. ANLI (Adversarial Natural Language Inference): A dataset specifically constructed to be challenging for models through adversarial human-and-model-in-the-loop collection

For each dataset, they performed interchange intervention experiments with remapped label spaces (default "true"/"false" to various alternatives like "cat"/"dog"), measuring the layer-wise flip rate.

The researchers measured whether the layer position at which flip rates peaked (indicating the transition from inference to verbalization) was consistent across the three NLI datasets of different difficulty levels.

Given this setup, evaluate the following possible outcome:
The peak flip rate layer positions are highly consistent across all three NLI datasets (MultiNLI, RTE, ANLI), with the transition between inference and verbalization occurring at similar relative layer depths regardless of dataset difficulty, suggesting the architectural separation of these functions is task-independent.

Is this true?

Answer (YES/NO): YES